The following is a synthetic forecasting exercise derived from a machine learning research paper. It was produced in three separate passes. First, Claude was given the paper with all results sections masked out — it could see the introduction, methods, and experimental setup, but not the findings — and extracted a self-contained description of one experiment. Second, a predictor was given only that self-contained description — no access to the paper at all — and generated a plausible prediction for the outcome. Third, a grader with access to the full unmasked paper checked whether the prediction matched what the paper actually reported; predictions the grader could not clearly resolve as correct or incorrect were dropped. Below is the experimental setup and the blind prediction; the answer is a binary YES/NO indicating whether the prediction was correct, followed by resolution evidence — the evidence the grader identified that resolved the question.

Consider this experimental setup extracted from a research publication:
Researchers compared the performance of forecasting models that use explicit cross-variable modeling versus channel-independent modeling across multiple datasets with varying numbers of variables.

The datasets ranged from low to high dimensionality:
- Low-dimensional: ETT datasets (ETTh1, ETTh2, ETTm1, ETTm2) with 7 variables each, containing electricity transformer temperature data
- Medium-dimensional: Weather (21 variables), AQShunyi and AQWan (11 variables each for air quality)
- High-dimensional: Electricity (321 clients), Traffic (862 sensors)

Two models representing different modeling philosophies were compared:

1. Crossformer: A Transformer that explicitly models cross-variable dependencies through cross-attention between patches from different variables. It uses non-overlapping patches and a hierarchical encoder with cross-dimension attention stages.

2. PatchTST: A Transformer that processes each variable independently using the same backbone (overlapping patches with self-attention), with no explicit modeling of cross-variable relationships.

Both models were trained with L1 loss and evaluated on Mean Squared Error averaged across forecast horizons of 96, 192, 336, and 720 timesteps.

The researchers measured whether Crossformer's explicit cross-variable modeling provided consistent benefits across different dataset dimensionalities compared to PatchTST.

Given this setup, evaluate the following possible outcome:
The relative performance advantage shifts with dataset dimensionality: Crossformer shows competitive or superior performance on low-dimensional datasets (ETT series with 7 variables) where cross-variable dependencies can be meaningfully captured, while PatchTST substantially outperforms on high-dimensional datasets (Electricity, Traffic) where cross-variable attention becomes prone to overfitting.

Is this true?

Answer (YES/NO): NO